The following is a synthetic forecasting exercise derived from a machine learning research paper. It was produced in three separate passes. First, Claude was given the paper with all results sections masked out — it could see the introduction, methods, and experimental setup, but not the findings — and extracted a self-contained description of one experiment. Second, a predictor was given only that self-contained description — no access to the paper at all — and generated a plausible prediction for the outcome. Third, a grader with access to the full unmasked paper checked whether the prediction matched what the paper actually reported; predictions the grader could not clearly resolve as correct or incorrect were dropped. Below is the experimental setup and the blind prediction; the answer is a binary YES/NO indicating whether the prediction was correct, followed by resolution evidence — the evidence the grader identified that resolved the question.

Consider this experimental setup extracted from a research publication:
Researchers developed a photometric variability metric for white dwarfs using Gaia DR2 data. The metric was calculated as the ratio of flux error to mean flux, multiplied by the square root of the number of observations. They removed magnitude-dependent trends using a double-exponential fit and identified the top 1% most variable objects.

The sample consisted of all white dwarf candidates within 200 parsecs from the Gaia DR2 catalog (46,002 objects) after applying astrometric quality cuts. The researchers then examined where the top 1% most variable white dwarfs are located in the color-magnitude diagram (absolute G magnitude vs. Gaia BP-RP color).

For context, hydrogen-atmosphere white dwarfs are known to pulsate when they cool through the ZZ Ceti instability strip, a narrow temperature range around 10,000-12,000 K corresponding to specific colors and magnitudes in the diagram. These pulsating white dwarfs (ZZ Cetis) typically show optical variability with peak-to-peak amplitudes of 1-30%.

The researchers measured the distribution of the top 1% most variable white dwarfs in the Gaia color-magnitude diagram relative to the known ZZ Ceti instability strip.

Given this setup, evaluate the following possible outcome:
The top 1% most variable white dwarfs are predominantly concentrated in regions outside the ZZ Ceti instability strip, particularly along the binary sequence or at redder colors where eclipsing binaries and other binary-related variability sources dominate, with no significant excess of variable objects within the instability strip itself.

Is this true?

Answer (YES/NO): NO